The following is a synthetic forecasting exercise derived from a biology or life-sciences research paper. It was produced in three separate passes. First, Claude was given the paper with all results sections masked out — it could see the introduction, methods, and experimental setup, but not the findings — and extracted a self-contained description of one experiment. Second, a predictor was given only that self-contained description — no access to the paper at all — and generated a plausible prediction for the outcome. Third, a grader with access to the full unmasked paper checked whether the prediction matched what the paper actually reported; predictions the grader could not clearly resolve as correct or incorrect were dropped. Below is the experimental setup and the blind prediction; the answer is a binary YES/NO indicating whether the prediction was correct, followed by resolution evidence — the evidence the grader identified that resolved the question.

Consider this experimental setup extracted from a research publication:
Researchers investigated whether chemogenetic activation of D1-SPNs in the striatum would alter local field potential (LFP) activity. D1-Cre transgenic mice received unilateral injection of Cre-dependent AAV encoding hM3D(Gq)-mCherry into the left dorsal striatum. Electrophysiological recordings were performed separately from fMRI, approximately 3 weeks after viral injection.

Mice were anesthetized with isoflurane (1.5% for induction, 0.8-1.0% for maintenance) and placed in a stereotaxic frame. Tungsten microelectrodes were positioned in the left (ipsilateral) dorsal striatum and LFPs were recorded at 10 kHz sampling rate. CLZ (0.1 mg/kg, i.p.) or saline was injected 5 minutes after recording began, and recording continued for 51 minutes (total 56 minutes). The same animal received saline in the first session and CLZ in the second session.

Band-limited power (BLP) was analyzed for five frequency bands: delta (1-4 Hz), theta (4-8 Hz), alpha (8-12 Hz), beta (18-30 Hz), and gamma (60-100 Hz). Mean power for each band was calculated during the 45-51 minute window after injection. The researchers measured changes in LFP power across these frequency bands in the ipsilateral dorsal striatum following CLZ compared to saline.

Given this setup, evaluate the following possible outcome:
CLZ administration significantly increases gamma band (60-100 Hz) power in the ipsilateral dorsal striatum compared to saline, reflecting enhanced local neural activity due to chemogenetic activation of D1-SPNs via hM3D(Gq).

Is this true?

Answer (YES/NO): YES